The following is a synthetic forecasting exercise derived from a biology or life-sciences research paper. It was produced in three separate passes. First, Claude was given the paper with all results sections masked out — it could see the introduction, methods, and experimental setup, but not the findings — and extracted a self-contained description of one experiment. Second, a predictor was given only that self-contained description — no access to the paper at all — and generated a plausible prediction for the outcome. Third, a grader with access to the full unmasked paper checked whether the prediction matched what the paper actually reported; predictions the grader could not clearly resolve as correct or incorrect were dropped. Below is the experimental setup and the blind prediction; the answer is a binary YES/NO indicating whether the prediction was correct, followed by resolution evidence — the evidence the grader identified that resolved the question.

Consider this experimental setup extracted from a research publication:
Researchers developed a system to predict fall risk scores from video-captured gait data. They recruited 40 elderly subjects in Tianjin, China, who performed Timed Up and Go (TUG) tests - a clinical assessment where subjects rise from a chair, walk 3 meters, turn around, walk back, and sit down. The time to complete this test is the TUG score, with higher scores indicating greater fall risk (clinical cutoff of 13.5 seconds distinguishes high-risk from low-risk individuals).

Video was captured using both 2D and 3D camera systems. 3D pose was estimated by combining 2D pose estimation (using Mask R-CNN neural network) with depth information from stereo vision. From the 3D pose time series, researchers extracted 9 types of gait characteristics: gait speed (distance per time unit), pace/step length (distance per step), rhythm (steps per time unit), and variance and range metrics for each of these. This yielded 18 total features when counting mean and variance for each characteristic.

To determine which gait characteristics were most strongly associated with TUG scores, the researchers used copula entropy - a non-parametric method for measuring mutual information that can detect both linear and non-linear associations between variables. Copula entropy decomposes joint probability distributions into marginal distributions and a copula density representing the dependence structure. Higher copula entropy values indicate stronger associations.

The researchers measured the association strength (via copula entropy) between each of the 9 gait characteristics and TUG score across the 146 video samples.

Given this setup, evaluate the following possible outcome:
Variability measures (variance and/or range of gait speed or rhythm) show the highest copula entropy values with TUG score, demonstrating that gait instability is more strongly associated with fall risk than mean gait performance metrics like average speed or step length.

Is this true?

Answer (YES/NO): YES